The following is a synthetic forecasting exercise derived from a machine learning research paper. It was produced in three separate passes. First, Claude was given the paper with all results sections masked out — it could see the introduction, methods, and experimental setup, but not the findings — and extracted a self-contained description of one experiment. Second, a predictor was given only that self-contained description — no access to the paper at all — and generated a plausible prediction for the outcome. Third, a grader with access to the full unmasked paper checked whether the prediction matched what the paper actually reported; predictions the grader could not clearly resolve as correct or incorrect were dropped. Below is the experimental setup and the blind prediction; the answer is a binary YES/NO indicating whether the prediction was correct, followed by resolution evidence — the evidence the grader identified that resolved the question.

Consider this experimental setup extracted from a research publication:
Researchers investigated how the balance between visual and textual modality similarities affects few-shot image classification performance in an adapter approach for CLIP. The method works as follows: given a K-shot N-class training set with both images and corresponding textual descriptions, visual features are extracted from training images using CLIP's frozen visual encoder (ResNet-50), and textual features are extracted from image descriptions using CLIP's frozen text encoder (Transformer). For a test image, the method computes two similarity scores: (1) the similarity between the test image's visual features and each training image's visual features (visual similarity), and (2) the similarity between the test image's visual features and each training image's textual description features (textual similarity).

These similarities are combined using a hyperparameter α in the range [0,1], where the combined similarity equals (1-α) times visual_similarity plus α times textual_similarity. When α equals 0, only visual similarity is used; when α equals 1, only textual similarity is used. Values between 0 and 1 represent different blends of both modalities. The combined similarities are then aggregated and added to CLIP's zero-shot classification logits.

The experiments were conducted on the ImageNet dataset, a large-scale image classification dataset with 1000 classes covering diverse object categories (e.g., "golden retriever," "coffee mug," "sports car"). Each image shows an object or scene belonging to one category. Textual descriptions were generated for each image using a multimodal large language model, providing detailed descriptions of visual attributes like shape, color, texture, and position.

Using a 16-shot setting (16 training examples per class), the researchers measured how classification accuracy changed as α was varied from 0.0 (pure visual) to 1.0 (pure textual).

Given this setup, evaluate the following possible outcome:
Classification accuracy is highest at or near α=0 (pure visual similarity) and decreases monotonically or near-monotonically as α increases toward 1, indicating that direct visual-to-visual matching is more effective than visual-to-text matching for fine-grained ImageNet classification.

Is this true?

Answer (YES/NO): NO